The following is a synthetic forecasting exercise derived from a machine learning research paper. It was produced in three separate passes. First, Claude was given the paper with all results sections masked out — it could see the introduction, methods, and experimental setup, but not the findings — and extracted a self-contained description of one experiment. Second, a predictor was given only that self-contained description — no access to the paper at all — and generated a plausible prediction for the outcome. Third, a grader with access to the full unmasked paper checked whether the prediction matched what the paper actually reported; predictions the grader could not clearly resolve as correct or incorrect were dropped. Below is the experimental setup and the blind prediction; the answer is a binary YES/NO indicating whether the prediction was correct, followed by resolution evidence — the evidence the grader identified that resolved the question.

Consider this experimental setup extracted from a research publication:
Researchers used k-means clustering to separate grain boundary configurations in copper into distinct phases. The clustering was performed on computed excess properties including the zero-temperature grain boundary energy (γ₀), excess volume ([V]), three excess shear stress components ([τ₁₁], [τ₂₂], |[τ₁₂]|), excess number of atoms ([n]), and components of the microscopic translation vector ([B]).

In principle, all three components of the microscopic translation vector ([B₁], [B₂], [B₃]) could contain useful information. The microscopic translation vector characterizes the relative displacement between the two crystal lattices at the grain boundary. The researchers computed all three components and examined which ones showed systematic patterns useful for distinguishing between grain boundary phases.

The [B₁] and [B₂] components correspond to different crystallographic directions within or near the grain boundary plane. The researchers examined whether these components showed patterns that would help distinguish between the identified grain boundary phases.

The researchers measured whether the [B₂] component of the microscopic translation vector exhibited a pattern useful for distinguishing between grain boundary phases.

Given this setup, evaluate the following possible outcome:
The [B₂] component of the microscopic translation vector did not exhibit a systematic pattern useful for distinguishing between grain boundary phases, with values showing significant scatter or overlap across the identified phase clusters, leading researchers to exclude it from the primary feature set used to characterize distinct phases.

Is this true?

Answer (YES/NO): YES